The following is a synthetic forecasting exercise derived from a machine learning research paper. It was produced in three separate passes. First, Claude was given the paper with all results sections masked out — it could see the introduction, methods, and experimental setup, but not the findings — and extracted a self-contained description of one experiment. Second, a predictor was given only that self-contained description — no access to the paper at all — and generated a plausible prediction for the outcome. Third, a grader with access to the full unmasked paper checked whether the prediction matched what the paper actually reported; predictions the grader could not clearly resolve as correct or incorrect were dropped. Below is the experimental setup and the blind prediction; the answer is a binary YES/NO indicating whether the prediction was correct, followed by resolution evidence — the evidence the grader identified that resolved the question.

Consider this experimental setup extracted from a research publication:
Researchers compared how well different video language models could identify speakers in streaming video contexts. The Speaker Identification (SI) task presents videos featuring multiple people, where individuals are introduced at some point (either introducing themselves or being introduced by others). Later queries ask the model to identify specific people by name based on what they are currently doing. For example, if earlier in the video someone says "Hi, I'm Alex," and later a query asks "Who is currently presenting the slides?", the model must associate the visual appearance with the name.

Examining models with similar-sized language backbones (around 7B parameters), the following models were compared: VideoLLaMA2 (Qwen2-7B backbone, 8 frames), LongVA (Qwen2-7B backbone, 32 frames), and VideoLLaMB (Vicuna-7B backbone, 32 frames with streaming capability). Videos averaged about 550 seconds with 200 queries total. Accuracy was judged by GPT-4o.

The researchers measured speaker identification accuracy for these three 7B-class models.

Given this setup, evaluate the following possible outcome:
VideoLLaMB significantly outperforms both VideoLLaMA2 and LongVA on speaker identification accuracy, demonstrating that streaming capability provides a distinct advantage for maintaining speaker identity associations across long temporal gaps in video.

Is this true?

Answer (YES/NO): NO